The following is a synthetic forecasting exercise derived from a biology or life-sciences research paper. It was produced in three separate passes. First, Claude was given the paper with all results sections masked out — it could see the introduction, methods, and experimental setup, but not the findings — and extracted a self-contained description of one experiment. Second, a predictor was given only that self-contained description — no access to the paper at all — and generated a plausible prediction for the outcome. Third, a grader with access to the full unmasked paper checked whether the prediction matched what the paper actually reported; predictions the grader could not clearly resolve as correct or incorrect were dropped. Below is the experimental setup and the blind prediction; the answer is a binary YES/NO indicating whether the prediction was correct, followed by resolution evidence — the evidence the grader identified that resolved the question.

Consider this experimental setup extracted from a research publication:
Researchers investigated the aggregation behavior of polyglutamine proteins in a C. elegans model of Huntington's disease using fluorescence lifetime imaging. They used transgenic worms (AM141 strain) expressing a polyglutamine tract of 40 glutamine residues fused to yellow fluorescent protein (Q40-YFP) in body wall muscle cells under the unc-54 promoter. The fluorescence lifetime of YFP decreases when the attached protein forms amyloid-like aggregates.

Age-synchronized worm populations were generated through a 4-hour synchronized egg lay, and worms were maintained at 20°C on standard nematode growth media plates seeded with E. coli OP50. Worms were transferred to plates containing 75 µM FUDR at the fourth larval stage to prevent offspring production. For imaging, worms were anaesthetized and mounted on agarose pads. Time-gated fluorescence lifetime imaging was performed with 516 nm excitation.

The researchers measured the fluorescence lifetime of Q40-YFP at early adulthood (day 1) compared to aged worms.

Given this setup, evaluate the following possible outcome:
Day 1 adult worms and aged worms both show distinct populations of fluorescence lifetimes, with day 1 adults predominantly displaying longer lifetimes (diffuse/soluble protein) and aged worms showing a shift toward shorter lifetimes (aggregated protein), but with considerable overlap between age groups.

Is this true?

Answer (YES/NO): NO